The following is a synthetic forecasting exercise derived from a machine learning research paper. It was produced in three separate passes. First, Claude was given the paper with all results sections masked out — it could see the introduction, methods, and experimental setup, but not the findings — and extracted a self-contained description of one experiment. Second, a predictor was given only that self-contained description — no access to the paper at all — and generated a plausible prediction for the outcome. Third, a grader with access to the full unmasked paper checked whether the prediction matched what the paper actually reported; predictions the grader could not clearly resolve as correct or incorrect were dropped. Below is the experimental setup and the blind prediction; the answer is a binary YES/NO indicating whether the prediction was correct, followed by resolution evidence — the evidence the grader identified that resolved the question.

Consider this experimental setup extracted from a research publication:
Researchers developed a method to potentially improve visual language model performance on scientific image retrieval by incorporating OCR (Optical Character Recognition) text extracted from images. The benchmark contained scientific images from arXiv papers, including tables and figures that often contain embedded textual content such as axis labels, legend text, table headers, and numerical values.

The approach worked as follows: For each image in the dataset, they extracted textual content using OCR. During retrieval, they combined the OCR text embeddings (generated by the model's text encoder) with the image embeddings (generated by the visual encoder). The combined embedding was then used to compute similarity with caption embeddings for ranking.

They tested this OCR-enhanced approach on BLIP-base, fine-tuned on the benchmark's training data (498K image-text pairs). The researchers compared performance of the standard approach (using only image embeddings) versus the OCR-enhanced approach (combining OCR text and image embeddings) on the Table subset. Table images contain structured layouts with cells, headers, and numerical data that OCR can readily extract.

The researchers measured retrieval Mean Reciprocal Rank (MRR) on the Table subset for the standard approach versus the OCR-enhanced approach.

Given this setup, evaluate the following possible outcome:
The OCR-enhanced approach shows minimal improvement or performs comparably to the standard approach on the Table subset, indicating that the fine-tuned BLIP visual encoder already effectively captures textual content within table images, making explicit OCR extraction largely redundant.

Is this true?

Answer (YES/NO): NO